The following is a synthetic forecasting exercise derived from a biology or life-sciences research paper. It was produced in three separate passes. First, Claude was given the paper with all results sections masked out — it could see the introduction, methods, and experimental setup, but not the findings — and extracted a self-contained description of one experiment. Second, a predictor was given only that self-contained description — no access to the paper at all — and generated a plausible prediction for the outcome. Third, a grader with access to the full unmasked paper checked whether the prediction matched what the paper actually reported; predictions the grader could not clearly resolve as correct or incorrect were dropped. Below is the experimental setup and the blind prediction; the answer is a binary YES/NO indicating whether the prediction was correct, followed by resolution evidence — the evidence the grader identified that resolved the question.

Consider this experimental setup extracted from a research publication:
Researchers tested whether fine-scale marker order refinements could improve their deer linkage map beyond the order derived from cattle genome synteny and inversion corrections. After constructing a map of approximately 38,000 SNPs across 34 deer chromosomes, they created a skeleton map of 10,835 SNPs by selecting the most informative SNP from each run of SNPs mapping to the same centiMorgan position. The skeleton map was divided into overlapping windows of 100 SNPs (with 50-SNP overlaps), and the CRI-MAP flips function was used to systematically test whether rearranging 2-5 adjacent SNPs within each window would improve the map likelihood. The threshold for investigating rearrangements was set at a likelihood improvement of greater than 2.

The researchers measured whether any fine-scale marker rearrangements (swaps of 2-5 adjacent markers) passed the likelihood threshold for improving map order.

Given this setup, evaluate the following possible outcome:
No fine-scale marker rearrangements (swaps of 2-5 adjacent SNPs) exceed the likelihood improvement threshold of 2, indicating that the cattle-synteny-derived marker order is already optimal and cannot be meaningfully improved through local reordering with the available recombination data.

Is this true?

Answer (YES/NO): YES